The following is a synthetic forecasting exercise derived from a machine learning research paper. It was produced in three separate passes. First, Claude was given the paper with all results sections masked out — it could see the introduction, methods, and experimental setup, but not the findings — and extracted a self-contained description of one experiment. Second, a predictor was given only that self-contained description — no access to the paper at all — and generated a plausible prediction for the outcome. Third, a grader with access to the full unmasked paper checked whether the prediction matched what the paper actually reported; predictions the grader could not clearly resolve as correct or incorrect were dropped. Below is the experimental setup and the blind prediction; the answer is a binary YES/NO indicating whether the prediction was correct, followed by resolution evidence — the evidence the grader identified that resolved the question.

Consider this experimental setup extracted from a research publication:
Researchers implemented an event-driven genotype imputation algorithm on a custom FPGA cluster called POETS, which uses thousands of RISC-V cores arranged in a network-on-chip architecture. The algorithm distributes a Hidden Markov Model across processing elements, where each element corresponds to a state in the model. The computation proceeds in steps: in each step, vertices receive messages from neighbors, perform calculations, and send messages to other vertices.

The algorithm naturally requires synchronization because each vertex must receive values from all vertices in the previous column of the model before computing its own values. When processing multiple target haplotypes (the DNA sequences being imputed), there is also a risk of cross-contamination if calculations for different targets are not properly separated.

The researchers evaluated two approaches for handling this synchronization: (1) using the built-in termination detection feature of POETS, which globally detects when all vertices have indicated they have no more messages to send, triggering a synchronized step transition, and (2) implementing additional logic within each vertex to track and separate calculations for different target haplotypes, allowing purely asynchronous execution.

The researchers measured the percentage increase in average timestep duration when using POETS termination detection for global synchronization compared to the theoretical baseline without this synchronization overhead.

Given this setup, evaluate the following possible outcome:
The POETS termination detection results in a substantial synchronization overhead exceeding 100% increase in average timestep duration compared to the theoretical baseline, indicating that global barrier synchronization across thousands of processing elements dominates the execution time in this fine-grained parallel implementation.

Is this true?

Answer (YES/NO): NO